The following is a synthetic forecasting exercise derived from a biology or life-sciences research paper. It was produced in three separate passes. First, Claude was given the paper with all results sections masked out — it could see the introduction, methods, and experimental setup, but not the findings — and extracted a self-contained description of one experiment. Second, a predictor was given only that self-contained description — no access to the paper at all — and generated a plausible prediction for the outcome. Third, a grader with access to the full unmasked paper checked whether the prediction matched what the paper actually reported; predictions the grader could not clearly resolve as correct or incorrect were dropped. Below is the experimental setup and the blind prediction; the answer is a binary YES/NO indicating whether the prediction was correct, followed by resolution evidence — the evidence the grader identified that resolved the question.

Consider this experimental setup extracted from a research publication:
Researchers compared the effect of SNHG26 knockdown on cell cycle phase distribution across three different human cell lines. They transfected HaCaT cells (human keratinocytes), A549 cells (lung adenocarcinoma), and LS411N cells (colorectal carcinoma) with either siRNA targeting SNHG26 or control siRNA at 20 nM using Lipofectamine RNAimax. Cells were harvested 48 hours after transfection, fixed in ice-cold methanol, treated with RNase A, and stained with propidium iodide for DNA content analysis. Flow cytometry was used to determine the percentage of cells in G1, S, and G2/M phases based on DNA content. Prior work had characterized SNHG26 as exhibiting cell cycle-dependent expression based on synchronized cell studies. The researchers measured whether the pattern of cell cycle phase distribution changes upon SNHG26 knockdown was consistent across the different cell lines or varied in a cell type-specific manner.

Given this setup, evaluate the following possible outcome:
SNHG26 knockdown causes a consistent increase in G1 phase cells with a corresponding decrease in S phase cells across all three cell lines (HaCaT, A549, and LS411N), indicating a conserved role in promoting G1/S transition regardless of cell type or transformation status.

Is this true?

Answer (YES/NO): NO